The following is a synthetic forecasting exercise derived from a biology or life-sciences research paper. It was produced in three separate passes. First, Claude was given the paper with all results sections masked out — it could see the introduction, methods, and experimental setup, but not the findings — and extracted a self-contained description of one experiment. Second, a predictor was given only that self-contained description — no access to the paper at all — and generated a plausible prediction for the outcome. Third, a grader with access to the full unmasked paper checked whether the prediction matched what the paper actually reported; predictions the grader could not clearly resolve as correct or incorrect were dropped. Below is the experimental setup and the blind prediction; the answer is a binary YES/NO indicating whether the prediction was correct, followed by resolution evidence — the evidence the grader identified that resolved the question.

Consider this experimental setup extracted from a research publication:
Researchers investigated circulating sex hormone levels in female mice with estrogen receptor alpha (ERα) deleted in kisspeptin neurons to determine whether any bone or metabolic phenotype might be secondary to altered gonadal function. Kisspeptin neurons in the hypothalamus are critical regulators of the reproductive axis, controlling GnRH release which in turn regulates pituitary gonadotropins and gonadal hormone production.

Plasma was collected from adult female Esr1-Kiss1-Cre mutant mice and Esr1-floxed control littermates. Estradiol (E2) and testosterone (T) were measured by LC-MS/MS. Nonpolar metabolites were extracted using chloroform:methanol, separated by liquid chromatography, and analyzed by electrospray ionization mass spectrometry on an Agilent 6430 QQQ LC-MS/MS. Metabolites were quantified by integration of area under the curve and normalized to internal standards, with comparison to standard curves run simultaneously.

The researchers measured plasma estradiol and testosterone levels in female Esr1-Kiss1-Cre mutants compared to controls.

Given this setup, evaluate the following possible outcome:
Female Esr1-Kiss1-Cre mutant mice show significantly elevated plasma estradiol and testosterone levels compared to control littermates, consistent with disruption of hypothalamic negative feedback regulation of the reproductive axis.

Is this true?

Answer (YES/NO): NO